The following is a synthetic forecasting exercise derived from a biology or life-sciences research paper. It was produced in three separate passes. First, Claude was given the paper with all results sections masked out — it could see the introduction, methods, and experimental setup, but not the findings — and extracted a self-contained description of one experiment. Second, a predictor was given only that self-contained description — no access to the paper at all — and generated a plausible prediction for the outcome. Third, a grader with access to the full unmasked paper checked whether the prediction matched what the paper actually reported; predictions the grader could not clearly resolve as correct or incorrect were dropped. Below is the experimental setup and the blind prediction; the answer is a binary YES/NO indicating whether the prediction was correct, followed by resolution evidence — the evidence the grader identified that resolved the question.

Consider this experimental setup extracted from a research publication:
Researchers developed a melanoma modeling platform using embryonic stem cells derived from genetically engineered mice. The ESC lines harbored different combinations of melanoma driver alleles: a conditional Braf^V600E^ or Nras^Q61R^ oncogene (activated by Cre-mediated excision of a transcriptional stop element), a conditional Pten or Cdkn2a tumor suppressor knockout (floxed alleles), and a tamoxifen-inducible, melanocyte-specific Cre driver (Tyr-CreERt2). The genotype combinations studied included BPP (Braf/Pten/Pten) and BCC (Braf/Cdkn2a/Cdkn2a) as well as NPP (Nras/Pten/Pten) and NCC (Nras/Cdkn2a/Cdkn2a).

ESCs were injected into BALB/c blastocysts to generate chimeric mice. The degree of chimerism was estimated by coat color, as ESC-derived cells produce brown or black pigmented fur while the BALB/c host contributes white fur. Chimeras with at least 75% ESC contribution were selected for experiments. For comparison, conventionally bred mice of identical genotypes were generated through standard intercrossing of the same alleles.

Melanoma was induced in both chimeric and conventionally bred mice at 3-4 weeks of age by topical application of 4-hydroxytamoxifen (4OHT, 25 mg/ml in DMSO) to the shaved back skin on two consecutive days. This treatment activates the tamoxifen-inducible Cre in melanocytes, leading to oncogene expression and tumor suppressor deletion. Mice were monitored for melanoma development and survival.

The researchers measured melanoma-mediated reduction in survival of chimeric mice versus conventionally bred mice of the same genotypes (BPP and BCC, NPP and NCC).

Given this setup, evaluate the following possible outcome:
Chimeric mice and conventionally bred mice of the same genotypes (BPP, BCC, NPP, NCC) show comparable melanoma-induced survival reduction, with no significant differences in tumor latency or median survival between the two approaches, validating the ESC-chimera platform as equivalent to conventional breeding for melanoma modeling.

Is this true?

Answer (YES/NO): YES